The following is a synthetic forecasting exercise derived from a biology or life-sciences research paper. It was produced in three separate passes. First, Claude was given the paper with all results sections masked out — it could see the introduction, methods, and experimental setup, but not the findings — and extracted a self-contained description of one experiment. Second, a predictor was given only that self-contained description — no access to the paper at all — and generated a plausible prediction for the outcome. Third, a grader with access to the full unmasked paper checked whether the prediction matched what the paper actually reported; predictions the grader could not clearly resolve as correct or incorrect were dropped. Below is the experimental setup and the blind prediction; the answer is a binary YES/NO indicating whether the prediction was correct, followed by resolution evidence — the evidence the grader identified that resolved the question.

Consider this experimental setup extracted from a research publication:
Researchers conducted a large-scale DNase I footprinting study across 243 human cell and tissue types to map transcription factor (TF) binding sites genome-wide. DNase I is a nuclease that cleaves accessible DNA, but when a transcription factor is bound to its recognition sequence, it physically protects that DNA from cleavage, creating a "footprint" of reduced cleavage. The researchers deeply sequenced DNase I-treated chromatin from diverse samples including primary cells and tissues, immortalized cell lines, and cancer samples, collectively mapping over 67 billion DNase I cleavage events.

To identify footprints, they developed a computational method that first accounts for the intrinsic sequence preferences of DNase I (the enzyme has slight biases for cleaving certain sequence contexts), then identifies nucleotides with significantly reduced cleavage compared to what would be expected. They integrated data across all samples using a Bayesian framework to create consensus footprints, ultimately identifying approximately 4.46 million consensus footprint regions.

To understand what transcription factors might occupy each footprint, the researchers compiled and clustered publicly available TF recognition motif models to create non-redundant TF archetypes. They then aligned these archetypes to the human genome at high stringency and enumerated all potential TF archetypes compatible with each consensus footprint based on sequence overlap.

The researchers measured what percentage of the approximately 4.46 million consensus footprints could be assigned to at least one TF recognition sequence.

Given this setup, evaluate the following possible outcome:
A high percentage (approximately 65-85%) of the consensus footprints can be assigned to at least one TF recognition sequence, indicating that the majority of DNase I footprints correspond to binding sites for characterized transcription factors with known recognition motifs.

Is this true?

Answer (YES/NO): YES